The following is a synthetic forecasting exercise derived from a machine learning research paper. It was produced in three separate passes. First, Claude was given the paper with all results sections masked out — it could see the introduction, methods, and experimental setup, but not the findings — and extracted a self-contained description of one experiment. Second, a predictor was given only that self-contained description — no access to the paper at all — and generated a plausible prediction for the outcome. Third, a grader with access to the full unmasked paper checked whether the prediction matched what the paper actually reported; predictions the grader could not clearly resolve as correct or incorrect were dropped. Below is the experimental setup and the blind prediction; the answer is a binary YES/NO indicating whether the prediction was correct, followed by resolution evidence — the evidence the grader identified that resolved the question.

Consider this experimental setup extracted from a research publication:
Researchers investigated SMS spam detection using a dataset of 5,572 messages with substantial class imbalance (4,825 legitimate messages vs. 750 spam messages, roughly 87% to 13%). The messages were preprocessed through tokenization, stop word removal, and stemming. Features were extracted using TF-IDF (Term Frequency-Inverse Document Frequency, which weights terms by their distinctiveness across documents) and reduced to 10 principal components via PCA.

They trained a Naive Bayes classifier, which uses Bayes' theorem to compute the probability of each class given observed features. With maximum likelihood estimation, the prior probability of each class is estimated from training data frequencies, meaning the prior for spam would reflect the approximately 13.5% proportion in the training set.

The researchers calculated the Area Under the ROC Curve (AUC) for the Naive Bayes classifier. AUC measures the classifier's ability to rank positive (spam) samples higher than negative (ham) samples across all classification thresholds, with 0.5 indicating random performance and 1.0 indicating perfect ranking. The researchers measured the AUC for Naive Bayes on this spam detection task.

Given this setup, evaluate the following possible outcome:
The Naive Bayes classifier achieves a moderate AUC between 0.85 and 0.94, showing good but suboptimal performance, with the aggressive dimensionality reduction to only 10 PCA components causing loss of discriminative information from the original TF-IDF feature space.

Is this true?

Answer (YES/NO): NO